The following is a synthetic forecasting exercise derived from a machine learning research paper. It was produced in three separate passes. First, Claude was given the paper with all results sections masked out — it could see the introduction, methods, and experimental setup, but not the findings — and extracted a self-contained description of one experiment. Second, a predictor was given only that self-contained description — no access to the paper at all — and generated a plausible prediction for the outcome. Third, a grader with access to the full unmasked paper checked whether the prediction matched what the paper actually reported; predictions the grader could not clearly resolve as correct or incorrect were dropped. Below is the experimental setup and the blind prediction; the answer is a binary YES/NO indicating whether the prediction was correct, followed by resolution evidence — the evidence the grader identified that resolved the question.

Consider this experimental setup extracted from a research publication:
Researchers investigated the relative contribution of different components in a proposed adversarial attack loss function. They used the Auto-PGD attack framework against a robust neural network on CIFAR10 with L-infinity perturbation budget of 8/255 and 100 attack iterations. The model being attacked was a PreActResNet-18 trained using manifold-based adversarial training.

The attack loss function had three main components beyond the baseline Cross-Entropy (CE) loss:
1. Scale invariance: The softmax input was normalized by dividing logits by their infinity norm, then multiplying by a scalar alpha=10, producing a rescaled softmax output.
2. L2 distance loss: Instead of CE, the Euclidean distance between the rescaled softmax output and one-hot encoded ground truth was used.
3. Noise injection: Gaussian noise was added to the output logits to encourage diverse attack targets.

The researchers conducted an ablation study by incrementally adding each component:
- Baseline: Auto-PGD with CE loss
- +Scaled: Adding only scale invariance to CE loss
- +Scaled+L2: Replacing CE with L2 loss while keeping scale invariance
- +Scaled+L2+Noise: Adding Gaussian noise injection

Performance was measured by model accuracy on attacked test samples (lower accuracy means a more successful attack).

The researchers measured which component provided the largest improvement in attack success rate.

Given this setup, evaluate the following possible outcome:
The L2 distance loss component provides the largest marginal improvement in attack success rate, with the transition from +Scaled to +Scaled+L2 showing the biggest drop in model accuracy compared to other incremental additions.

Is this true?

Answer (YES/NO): NO